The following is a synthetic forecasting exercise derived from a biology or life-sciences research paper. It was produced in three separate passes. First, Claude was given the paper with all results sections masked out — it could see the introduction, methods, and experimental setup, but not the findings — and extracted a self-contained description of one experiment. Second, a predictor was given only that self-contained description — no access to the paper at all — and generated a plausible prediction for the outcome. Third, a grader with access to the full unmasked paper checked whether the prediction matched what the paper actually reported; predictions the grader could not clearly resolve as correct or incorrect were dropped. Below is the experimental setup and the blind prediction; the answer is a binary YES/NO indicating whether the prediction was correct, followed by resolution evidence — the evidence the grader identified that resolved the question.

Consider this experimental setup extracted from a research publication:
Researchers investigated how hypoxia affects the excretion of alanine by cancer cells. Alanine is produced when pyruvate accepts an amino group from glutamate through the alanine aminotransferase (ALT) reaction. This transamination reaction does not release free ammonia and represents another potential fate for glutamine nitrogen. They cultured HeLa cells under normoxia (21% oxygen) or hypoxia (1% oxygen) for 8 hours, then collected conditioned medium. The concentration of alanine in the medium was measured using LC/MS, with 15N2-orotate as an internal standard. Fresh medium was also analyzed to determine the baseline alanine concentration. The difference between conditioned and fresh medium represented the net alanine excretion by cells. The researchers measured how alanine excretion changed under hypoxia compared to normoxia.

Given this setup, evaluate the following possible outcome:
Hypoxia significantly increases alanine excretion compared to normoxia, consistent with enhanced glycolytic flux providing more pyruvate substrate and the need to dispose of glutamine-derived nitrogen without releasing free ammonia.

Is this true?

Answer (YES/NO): NO